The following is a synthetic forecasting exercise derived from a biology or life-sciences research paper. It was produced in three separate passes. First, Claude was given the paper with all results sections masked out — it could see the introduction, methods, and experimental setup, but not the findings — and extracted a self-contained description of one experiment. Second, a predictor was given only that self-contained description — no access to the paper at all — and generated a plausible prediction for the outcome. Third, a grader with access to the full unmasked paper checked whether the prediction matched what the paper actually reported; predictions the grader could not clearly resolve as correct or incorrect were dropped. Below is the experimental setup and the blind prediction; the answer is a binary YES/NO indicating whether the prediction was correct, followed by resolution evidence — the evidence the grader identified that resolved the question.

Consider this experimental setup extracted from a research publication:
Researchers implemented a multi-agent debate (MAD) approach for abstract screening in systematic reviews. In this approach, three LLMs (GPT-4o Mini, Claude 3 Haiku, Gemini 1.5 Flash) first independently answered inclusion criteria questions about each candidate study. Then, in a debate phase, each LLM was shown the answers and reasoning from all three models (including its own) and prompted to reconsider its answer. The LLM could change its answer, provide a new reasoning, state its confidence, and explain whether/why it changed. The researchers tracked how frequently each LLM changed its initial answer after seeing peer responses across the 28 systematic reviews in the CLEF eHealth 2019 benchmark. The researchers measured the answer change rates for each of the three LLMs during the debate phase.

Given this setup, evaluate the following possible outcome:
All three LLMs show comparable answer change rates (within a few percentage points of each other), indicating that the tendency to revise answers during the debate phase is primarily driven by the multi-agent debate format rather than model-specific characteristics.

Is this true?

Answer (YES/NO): NO